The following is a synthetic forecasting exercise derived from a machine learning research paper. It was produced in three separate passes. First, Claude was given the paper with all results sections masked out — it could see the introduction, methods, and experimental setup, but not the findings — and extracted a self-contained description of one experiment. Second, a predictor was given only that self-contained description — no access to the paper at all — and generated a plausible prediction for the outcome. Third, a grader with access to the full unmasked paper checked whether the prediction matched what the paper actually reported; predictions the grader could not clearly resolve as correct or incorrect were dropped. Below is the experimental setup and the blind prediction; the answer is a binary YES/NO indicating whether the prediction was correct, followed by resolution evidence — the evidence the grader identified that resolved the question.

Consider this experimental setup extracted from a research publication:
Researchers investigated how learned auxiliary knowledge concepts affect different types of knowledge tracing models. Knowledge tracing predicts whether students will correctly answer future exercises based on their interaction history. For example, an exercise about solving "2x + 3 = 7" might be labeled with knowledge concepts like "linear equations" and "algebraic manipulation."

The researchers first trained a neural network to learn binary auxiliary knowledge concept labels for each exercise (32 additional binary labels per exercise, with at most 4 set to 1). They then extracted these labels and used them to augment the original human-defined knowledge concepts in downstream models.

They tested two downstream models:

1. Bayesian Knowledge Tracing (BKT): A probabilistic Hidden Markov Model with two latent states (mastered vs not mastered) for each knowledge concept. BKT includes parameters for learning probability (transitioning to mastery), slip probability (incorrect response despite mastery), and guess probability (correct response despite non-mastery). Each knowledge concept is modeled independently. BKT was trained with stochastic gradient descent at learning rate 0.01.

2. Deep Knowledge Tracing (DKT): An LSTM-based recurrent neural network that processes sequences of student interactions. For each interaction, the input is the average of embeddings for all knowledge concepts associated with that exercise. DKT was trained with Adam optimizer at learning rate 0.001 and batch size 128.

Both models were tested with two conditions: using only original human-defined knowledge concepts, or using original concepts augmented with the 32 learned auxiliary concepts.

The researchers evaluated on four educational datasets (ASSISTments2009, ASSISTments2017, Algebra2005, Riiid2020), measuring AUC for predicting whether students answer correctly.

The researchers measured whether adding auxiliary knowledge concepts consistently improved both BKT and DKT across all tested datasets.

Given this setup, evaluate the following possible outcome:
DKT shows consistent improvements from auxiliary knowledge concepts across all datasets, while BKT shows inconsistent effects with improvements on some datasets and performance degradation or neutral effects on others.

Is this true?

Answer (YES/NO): NO